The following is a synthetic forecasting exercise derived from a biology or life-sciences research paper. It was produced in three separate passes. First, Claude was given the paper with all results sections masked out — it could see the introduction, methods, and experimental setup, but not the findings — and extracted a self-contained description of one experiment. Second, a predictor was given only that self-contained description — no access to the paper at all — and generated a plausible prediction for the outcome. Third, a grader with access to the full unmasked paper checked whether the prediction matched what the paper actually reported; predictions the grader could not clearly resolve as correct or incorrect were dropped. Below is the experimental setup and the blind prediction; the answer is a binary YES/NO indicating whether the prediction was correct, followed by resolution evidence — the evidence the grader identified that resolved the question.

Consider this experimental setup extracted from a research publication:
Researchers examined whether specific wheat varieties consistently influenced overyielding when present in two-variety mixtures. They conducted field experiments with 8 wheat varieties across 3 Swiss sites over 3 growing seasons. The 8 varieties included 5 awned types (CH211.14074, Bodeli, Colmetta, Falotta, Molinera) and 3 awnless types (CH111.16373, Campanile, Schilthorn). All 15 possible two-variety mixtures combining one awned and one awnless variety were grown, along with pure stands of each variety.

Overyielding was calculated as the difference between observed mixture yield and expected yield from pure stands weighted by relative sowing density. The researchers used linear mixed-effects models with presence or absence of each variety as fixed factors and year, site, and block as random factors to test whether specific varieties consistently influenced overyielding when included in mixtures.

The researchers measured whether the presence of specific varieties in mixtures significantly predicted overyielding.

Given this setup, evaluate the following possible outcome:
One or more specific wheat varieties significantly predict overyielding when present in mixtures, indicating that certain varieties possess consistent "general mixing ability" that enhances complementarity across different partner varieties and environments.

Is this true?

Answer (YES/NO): YES